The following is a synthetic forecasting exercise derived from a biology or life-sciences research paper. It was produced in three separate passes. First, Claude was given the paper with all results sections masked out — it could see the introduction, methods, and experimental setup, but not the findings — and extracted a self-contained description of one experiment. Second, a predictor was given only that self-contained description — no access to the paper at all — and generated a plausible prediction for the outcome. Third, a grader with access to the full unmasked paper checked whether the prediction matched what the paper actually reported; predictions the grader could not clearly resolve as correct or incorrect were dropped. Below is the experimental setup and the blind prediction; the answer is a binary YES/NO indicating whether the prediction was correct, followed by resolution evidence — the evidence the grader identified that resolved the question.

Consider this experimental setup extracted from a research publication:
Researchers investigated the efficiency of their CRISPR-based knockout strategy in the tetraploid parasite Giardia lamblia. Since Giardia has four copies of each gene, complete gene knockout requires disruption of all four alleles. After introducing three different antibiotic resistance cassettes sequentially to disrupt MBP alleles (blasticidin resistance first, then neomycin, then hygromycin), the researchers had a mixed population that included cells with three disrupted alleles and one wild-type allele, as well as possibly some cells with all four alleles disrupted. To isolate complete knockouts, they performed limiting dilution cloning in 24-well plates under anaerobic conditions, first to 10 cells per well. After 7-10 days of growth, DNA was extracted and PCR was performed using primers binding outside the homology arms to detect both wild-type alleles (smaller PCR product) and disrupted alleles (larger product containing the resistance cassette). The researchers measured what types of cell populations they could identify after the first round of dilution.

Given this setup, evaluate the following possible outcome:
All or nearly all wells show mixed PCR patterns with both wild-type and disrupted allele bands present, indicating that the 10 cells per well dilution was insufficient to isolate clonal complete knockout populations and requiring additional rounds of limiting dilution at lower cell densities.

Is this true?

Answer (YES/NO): YES